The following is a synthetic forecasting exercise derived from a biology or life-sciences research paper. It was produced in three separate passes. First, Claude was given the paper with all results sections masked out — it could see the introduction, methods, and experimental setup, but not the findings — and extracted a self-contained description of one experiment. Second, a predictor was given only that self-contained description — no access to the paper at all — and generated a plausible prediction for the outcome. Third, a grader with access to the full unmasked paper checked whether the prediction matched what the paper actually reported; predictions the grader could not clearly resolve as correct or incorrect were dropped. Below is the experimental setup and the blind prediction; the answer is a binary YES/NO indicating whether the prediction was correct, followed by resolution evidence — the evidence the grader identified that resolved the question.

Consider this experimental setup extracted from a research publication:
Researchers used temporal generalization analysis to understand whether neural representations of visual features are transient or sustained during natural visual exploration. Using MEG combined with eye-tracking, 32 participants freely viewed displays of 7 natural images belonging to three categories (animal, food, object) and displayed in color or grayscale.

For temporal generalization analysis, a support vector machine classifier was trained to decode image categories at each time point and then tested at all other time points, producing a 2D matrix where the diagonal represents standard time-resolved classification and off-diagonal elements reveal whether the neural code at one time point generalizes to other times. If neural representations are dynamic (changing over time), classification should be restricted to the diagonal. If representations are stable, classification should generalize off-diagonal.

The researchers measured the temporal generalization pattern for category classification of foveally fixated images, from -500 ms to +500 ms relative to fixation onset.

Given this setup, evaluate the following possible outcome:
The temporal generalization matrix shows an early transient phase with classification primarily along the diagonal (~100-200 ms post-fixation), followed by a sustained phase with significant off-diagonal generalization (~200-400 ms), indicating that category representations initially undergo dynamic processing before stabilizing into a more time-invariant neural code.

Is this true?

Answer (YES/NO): NO